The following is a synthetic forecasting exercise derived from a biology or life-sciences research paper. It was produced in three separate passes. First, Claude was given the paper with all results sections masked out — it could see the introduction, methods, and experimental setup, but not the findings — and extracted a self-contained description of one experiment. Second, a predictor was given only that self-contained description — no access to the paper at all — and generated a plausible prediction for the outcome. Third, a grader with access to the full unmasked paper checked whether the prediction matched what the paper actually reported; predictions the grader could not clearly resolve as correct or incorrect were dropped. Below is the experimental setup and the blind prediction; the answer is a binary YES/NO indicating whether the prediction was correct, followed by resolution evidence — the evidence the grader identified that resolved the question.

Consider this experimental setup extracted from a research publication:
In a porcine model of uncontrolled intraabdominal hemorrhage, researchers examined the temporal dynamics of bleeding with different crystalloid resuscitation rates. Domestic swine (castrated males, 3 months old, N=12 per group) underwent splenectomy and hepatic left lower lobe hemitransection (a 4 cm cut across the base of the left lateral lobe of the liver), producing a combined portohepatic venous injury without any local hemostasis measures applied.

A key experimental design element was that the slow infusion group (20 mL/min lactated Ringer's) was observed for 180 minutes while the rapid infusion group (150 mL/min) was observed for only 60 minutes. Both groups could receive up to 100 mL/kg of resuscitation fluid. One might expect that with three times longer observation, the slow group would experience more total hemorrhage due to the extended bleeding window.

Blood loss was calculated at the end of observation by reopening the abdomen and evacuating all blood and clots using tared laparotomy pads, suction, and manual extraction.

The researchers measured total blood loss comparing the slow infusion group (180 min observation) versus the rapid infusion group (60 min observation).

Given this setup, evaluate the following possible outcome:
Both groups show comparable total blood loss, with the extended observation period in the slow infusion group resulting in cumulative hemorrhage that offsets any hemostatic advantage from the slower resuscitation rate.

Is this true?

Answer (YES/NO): NO